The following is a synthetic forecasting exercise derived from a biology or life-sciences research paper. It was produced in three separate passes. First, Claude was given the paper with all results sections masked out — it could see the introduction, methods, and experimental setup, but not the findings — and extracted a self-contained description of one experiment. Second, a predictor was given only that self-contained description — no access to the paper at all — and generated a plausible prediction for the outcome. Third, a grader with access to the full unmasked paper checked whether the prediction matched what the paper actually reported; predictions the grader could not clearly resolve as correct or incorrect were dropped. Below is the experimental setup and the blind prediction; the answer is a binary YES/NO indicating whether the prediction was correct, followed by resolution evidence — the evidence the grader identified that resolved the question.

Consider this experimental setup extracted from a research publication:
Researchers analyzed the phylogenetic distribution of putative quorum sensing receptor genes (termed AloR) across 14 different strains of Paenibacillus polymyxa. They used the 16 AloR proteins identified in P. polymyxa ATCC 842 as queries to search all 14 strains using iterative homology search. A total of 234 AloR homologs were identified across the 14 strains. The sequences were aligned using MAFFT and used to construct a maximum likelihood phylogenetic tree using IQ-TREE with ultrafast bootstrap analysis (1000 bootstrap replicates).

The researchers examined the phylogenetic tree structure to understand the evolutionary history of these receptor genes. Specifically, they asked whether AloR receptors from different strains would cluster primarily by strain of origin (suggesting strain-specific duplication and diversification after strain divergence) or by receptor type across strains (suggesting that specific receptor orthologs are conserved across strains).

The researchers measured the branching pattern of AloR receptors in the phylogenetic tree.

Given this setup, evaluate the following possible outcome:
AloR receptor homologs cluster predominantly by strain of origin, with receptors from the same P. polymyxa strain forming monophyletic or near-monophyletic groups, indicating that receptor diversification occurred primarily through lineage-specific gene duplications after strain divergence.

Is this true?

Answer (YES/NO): NO